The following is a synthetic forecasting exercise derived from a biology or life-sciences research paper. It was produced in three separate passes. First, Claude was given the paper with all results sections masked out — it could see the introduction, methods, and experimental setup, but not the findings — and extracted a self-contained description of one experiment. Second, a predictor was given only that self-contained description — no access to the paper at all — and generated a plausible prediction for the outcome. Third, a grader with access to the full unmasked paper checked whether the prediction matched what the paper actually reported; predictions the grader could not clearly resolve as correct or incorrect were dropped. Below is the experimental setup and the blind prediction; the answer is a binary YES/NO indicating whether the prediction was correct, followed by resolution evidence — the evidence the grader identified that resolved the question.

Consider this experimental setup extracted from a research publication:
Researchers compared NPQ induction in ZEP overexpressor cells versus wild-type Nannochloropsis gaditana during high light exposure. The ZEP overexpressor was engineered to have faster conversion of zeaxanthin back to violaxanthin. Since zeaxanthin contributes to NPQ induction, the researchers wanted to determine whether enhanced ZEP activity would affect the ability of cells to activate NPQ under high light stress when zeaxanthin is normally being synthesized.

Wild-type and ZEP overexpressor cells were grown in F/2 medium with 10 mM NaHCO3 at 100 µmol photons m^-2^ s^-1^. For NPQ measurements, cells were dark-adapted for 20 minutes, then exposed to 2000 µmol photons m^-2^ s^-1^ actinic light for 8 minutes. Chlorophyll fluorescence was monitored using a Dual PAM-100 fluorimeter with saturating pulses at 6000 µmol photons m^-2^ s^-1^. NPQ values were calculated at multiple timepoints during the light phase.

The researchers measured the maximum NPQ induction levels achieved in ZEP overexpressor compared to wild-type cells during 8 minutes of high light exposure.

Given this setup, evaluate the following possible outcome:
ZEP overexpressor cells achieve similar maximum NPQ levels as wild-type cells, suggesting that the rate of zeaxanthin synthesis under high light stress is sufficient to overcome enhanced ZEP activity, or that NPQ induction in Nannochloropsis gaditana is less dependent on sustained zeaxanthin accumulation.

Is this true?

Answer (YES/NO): YES